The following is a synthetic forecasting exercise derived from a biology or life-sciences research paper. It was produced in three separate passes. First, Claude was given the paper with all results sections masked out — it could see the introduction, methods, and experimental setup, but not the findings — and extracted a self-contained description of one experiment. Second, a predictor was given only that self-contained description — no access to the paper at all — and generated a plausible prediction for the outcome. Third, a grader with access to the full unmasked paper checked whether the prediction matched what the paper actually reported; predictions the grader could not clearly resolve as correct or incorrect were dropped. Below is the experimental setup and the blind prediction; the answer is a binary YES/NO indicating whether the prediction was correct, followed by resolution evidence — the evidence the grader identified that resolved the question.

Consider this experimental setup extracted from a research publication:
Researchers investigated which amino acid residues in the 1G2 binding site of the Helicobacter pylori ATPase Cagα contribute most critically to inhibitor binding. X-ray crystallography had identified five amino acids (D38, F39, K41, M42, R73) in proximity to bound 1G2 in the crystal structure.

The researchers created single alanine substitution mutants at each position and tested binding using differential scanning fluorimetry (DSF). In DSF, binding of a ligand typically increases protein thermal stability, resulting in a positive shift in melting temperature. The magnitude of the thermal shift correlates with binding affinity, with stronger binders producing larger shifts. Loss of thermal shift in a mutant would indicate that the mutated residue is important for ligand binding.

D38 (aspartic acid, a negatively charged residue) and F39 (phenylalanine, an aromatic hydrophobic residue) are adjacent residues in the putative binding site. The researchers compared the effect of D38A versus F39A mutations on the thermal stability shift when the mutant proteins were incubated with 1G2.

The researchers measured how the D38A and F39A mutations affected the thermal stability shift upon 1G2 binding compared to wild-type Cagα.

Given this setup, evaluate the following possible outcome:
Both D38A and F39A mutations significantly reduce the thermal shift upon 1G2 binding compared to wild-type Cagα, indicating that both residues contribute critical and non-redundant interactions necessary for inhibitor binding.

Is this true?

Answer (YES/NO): NO